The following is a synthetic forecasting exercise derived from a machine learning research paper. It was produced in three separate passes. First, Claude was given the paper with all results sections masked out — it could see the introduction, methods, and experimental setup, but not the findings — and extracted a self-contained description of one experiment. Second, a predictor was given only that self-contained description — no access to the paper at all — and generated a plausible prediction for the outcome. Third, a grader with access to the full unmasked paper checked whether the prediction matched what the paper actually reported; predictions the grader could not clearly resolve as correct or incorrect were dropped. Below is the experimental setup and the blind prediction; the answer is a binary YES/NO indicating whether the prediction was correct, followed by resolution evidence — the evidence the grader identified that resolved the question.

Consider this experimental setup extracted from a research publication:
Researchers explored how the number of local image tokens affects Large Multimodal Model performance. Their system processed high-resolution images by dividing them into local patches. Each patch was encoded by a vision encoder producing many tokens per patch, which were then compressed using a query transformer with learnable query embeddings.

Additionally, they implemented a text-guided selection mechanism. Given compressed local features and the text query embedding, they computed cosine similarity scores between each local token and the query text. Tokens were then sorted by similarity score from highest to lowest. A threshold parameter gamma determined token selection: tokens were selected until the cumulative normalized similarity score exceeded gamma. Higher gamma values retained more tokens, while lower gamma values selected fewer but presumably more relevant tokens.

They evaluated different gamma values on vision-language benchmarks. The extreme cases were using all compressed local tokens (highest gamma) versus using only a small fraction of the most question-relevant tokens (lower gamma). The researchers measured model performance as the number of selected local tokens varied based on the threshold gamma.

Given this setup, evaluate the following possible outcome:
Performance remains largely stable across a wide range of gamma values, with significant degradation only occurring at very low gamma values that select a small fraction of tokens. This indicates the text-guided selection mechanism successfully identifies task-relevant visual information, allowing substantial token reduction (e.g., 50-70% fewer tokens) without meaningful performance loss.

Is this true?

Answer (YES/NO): YES